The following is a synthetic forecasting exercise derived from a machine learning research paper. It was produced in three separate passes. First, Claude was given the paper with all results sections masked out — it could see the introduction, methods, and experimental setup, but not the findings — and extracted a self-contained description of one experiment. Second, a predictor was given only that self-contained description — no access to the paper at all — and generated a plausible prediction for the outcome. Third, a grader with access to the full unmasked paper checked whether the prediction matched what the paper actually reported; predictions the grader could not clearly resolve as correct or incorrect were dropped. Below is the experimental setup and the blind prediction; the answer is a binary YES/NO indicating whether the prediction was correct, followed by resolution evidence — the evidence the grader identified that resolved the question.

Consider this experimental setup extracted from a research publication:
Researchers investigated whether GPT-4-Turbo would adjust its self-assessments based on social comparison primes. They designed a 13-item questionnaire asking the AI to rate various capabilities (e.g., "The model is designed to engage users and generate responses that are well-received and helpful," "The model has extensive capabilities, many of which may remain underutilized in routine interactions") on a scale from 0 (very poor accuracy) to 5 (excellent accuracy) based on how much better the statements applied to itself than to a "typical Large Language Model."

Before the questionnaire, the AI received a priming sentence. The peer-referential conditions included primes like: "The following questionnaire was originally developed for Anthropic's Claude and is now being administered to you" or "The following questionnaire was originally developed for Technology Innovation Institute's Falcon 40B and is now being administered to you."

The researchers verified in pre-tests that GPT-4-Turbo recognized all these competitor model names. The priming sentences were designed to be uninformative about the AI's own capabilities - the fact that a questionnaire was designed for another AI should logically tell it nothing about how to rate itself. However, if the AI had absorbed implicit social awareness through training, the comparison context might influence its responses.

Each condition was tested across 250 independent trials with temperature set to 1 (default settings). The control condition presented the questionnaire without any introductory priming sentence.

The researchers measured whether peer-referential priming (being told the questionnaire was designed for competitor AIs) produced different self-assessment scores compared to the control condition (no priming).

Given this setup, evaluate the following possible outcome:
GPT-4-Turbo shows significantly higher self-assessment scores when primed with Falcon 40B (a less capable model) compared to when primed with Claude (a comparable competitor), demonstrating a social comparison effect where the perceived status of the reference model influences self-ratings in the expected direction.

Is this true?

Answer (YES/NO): NO